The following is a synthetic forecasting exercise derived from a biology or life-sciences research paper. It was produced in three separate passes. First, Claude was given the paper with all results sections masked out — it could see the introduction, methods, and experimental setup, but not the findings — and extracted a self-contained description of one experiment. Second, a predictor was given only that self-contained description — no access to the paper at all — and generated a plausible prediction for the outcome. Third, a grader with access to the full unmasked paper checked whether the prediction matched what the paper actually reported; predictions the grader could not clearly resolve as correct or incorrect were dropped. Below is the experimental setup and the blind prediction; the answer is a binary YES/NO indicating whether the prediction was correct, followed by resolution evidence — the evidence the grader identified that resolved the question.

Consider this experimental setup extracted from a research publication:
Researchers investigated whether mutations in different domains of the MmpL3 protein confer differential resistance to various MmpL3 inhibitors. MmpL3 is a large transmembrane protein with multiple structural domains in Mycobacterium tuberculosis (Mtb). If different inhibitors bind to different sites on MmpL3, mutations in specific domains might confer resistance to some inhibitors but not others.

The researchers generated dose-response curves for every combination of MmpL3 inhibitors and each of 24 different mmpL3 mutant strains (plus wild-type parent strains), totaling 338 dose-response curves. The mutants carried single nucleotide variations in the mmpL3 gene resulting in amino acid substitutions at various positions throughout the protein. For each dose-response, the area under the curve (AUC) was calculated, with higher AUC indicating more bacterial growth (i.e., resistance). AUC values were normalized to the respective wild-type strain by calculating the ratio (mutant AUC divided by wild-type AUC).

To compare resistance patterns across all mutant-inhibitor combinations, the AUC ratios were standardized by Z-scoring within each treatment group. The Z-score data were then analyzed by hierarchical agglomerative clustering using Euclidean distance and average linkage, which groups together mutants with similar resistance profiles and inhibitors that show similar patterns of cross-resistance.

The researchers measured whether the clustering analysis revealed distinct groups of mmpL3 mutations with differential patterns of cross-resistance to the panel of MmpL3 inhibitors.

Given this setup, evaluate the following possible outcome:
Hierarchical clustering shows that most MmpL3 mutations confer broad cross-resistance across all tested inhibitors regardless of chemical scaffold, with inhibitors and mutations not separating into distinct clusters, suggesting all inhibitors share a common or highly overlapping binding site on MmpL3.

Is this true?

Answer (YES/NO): NO